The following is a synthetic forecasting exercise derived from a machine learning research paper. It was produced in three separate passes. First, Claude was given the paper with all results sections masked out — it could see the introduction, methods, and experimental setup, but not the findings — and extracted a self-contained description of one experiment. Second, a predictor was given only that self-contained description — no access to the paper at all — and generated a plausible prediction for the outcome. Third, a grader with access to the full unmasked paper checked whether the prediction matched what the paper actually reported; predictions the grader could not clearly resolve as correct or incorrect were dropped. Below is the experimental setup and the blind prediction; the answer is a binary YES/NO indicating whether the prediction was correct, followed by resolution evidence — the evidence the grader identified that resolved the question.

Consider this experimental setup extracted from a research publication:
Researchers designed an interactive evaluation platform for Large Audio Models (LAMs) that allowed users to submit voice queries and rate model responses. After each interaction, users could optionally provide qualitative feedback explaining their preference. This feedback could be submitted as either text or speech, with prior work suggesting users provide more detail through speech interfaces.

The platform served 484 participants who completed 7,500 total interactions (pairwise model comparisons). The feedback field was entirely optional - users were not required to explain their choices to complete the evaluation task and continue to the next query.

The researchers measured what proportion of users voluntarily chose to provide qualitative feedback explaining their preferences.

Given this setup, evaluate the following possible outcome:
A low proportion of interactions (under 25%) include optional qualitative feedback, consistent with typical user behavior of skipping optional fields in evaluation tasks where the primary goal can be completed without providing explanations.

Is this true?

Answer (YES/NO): NO